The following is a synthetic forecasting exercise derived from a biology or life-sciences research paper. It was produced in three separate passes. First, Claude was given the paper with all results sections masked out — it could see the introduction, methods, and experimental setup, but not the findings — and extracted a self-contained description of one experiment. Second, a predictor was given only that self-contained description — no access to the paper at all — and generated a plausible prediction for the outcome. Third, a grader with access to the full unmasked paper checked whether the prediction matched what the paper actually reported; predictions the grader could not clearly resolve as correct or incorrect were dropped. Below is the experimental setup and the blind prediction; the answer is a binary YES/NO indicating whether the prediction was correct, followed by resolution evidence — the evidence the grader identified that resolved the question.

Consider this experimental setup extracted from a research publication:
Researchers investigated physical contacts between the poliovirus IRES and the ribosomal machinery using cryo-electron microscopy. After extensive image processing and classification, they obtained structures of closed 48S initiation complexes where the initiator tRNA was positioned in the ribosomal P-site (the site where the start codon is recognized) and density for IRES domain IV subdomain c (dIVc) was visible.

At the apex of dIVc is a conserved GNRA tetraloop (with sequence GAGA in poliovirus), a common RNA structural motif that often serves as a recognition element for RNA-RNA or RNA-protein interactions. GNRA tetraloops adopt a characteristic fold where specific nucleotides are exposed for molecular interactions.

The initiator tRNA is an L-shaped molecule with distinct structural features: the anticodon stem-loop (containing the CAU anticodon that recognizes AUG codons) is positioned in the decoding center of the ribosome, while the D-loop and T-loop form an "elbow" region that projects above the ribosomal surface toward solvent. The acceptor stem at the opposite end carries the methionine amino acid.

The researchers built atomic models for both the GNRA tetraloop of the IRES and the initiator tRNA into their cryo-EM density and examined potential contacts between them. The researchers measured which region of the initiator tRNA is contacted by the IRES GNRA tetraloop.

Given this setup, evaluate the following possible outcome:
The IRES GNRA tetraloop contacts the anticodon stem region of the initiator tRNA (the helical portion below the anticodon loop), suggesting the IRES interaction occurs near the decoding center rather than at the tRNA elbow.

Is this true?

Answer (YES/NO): NO